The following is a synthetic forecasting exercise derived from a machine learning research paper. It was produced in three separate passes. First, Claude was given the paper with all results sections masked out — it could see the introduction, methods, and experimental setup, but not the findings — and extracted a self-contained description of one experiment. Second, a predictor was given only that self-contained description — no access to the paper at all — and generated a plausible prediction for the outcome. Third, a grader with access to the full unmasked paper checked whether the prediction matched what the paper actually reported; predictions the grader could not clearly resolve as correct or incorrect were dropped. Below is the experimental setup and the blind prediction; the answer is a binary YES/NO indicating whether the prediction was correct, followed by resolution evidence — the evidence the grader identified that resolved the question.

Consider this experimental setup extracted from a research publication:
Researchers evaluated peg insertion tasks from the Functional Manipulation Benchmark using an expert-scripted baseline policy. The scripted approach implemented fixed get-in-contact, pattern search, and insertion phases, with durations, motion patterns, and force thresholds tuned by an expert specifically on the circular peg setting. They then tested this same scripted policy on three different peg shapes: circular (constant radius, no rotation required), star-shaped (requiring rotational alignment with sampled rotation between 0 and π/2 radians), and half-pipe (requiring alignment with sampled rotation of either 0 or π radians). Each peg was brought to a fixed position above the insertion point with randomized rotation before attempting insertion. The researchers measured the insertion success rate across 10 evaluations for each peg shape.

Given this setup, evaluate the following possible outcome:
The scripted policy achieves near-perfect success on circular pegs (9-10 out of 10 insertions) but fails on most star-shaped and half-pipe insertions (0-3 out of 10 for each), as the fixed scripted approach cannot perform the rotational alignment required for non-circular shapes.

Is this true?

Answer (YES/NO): YES